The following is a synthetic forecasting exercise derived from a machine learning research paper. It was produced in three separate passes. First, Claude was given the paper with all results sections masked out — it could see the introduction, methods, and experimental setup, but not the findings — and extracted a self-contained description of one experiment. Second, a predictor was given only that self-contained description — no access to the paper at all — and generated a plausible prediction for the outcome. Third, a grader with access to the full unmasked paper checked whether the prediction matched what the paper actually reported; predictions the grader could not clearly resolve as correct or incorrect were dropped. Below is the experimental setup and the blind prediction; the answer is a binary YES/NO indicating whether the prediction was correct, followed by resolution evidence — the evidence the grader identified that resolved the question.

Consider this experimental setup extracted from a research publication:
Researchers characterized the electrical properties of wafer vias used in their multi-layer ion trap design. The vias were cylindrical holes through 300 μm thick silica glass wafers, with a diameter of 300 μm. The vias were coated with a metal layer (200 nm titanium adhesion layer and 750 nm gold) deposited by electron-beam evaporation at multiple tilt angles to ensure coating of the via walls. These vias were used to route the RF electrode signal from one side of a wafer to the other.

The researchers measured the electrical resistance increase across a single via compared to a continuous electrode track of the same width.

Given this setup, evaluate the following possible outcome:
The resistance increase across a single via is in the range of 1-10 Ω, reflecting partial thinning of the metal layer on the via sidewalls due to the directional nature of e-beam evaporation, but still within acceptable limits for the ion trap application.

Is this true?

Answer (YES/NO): YES